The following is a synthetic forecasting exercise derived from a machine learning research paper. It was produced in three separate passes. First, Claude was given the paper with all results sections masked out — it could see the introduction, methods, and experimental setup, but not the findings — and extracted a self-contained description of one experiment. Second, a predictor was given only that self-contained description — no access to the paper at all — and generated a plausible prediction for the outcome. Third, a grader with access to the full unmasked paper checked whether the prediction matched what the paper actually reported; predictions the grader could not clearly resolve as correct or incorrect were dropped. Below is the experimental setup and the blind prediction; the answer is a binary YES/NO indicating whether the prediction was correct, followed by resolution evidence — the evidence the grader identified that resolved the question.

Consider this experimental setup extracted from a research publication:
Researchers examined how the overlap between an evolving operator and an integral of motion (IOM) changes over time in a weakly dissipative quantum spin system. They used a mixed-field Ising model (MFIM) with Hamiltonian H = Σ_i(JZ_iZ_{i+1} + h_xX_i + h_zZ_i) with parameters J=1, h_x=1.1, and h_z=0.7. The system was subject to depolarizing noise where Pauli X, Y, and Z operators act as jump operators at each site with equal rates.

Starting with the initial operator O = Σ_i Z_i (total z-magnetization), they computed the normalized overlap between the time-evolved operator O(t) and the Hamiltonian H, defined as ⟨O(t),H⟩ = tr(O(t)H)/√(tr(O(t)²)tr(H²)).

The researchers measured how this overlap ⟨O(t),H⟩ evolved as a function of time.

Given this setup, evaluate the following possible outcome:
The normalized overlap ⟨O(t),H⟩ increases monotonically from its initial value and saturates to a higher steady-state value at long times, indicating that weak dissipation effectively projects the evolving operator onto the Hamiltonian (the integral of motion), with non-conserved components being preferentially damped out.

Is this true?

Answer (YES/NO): YES